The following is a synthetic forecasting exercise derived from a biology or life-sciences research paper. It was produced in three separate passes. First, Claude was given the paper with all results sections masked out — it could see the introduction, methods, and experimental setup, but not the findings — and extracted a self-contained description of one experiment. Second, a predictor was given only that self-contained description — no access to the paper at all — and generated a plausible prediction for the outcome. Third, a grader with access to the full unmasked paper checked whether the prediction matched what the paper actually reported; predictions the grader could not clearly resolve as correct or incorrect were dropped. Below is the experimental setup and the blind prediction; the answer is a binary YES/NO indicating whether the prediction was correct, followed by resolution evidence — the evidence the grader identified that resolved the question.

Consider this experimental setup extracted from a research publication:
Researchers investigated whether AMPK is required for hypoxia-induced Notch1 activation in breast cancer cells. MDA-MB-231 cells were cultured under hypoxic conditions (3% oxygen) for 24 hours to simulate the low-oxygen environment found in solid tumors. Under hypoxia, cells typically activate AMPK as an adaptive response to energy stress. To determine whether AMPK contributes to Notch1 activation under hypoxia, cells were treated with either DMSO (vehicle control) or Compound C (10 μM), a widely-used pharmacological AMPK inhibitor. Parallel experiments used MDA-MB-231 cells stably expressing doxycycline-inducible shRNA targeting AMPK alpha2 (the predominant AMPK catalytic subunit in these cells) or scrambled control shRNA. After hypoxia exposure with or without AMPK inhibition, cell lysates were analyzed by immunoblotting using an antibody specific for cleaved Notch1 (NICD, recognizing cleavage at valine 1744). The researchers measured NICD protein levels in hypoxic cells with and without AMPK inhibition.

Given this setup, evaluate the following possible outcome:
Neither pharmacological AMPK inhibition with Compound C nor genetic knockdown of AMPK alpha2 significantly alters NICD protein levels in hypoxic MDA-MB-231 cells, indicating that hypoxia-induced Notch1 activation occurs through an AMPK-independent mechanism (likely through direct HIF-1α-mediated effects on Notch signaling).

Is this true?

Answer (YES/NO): NO